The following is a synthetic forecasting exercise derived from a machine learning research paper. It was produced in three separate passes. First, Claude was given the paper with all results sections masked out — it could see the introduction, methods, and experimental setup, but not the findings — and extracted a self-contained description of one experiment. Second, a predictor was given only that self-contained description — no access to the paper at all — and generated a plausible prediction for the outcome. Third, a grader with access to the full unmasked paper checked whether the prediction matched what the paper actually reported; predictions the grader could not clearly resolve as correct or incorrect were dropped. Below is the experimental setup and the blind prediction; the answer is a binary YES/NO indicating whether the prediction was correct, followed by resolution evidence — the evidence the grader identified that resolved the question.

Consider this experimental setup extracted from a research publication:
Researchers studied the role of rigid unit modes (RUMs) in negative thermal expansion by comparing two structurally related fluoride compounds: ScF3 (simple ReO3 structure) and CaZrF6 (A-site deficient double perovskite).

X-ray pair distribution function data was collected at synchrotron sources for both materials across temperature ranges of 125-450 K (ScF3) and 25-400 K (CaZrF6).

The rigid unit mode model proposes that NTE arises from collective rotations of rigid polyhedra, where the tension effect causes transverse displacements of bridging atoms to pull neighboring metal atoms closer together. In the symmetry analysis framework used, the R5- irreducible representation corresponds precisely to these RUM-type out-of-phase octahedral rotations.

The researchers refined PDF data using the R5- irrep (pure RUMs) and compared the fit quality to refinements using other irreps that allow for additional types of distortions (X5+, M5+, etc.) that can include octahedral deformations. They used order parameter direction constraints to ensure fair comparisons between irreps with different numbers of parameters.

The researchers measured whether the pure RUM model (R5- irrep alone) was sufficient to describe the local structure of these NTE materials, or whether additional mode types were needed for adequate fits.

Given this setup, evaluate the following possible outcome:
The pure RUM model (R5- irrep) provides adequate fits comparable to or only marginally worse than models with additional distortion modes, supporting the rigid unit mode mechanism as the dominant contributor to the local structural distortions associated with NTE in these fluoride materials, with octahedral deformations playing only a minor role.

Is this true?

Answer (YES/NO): NO